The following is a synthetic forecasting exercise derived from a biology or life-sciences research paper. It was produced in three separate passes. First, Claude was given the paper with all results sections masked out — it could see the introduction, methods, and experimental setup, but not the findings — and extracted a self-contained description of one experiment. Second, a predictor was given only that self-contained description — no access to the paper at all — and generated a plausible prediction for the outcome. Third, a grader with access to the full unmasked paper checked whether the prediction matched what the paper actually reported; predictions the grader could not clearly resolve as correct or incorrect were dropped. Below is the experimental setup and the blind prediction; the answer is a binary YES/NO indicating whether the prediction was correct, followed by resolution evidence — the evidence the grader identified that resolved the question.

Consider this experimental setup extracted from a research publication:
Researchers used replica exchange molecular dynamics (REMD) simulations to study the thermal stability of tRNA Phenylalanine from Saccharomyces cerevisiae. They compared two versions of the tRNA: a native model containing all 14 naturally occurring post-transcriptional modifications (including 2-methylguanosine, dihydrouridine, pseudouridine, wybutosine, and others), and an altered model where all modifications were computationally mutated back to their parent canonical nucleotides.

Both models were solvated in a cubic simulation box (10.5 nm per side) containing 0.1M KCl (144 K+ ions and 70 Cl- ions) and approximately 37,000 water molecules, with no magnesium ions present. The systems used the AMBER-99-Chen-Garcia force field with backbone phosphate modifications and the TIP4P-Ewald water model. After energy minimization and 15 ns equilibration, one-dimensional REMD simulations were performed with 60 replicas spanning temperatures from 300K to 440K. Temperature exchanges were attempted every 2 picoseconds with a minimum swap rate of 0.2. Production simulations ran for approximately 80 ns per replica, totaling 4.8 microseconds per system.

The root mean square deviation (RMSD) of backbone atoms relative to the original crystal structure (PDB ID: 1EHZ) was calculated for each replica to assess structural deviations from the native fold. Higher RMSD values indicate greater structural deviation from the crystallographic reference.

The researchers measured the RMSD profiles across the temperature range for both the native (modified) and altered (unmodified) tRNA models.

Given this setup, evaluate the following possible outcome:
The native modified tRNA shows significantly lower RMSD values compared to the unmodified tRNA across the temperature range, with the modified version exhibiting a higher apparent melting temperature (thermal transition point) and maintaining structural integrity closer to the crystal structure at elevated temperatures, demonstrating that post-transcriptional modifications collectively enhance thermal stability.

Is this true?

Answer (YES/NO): YES